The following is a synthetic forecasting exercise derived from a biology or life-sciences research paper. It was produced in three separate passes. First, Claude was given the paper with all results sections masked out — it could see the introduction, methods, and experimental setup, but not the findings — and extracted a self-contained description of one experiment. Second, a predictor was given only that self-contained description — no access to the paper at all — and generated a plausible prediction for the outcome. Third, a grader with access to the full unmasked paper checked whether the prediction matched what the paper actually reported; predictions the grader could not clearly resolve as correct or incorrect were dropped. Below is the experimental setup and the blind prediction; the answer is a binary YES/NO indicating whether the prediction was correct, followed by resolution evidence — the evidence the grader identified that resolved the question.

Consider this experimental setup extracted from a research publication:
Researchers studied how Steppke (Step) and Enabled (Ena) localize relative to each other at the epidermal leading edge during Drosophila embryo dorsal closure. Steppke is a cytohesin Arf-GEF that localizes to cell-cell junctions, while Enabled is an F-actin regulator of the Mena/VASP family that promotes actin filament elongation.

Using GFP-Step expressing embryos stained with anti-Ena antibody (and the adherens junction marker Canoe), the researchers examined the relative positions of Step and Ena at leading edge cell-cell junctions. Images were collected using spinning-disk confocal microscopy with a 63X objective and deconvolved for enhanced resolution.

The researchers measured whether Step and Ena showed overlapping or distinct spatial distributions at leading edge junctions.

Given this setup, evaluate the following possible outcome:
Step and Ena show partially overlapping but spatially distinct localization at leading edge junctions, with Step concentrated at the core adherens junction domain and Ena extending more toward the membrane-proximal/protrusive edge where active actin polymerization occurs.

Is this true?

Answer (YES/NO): NO